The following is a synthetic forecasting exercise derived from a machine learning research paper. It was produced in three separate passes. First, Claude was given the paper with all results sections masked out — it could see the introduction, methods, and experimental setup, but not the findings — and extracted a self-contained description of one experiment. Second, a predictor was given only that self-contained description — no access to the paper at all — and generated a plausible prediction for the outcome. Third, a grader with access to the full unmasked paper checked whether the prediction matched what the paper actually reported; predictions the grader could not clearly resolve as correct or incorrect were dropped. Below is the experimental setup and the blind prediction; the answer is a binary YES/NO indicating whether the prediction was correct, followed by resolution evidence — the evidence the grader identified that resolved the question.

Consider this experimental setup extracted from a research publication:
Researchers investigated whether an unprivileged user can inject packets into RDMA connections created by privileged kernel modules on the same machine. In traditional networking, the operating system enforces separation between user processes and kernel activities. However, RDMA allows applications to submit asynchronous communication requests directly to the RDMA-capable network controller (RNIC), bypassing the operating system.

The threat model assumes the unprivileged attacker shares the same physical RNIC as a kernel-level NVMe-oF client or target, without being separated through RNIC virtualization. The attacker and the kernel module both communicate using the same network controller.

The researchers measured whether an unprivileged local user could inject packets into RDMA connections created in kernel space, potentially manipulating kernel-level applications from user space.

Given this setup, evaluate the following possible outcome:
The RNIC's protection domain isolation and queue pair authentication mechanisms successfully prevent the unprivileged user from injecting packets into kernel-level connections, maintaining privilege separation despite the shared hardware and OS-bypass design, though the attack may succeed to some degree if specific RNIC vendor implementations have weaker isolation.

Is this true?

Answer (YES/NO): NO